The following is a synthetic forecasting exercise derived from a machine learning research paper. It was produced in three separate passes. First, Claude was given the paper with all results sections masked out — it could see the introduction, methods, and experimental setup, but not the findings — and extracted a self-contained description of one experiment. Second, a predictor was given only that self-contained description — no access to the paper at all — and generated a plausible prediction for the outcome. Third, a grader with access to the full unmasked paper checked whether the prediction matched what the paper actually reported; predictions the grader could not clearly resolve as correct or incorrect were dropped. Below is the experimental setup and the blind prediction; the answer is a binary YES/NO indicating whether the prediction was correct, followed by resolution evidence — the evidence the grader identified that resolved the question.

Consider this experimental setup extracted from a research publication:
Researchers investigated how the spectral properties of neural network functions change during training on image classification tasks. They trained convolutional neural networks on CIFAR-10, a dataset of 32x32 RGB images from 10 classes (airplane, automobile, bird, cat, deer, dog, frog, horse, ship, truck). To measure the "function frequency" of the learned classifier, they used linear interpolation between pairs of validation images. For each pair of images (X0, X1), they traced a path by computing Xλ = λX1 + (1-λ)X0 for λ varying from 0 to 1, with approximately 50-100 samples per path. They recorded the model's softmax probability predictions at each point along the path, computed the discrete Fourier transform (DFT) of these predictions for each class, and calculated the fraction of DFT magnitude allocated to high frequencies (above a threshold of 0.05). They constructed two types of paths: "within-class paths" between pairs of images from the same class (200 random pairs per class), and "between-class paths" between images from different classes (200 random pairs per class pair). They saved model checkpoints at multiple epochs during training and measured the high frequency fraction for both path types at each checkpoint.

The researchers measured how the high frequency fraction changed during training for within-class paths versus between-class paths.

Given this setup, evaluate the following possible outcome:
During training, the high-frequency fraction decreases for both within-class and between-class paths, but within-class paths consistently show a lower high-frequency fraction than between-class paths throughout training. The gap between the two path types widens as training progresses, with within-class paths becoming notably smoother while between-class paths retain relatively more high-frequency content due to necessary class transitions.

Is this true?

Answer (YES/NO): NO